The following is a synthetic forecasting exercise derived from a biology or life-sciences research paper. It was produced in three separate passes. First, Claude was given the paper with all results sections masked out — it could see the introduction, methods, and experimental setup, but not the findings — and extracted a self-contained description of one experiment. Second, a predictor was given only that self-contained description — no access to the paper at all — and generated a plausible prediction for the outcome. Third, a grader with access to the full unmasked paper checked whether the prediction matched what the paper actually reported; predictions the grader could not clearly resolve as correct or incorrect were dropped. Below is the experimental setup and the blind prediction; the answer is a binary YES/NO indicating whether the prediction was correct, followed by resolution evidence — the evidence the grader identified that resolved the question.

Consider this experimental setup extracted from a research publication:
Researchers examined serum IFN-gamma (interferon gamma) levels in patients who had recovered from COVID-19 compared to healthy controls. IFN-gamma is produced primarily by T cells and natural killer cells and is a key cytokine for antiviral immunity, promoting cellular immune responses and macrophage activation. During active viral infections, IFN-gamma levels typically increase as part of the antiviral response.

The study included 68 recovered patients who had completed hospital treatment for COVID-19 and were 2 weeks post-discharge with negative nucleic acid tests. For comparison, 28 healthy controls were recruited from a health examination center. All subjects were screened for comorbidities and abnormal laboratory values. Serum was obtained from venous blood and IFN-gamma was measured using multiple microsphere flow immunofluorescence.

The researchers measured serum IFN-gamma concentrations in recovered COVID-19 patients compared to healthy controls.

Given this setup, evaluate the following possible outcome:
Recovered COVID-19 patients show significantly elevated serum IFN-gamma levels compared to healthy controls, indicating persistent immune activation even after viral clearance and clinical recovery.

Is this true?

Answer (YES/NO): YES